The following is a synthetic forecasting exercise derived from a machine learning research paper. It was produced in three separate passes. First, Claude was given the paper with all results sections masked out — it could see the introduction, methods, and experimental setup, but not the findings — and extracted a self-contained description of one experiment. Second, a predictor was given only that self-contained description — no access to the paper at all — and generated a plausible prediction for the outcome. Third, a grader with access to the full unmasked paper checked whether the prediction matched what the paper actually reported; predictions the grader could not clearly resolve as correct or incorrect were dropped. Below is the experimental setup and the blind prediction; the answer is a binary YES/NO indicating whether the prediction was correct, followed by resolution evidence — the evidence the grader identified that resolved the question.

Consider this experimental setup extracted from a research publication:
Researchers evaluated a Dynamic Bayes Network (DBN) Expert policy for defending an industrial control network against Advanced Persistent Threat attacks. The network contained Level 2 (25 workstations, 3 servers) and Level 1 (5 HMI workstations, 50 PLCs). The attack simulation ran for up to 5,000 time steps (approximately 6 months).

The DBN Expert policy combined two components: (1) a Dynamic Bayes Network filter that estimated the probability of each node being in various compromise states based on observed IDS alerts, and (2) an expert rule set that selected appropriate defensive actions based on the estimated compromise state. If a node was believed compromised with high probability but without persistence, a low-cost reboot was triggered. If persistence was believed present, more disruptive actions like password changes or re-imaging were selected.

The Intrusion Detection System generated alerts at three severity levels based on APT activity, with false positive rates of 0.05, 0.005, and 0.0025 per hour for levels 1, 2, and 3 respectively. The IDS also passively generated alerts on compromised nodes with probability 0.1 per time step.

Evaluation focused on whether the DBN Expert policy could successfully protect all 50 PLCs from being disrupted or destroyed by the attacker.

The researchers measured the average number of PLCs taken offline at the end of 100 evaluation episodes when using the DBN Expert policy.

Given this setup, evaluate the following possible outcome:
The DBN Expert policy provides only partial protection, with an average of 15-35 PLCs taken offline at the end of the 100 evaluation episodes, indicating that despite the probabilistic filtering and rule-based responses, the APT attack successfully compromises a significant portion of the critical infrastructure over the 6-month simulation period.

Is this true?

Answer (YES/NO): NO